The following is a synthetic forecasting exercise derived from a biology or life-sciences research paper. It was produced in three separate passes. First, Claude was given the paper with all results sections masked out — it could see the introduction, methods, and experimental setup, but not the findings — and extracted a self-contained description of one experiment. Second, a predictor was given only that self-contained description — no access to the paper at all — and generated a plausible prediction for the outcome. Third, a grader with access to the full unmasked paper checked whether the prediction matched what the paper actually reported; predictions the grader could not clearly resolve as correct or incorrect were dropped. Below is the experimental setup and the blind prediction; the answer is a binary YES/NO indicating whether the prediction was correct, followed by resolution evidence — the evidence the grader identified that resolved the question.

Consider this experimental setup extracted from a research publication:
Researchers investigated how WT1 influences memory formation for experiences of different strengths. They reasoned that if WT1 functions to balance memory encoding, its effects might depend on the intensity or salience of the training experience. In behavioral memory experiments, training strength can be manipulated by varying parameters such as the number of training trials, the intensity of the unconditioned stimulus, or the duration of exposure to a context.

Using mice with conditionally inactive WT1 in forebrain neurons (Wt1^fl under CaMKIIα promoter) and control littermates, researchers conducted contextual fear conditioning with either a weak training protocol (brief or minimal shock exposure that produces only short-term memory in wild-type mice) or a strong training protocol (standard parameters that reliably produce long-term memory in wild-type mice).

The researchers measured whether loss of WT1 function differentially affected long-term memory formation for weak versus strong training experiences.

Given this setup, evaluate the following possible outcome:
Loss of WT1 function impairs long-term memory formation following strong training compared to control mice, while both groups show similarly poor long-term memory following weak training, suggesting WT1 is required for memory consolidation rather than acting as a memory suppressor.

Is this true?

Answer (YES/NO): NO